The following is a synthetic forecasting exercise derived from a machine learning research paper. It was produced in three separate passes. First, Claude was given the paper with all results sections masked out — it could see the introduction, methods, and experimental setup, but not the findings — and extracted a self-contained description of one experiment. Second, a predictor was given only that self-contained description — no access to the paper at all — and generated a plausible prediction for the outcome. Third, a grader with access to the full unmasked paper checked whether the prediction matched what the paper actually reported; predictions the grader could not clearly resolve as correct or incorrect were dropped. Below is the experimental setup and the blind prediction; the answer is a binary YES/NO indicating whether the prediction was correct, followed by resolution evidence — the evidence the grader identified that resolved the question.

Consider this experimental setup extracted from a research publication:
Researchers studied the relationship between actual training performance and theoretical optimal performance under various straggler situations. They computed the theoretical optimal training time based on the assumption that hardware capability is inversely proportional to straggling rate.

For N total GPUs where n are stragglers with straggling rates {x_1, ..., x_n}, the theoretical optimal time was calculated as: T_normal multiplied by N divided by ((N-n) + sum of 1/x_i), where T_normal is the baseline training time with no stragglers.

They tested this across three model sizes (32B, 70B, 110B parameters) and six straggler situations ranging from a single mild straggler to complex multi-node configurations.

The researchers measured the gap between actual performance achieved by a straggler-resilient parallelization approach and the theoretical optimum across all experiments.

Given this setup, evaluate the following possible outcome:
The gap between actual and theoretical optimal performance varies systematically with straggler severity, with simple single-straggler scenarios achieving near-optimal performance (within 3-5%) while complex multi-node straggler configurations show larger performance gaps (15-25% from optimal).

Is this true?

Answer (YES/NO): NO